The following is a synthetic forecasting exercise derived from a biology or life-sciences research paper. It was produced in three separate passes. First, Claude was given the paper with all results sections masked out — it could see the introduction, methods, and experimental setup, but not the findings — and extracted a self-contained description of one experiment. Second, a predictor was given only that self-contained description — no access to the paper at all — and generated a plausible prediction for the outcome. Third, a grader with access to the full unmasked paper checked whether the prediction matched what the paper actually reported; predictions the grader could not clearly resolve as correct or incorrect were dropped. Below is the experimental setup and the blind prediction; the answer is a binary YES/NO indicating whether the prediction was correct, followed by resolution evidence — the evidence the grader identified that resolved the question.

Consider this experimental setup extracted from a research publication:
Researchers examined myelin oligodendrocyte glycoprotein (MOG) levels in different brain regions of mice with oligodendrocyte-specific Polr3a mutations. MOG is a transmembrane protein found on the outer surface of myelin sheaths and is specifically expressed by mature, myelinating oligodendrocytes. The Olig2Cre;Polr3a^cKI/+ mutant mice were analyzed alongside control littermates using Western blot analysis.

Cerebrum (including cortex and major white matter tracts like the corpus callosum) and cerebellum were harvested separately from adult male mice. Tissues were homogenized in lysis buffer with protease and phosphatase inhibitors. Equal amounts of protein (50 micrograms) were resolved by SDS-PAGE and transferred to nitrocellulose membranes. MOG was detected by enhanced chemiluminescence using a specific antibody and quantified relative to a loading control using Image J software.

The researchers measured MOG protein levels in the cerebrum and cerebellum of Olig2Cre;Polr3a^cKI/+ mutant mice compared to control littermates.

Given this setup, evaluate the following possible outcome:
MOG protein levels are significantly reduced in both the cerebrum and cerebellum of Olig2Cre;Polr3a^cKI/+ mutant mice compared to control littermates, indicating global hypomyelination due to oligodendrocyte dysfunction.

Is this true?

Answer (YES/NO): NO